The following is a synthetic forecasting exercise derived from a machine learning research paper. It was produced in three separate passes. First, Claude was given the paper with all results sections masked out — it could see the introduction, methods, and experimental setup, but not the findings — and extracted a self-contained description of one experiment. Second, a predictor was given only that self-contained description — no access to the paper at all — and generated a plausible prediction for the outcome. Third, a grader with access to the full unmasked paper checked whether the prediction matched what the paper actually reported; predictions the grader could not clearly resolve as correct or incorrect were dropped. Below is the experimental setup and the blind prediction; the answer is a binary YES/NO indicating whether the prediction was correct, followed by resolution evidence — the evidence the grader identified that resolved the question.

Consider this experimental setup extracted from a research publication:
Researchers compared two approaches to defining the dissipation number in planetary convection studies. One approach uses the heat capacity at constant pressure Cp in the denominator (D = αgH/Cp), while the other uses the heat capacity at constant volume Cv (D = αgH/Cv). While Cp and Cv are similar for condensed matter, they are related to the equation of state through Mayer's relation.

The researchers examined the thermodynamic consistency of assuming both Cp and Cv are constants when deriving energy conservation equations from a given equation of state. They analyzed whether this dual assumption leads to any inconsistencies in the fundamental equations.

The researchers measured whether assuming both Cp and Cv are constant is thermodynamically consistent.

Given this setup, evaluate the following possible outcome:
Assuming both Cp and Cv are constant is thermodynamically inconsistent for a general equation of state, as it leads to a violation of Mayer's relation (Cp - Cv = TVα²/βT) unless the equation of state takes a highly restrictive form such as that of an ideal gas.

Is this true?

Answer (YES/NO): YES